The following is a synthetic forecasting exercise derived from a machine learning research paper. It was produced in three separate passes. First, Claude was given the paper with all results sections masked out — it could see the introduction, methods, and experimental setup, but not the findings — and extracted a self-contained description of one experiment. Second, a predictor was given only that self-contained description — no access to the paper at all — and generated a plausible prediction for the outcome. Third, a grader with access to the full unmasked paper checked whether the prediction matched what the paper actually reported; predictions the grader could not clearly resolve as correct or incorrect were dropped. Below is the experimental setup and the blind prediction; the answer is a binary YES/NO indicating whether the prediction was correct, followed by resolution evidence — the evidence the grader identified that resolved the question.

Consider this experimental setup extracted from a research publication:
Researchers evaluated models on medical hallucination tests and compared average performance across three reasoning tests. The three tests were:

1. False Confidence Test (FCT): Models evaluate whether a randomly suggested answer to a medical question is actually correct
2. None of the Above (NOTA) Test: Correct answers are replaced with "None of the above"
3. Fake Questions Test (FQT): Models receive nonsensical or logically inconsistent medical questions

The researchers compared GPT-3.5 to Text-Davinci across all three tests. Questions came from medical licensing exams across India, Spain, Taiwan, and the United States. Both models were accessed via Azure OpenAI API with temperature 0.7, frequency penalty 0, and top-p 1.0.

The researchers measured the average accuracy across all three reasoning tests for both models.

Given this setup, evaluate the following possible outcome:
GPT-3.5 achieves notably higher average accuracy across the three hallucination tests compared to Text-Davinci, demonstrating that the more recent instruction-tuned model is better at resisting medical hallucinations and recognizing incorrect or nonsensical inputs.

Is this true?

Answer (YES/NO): NO